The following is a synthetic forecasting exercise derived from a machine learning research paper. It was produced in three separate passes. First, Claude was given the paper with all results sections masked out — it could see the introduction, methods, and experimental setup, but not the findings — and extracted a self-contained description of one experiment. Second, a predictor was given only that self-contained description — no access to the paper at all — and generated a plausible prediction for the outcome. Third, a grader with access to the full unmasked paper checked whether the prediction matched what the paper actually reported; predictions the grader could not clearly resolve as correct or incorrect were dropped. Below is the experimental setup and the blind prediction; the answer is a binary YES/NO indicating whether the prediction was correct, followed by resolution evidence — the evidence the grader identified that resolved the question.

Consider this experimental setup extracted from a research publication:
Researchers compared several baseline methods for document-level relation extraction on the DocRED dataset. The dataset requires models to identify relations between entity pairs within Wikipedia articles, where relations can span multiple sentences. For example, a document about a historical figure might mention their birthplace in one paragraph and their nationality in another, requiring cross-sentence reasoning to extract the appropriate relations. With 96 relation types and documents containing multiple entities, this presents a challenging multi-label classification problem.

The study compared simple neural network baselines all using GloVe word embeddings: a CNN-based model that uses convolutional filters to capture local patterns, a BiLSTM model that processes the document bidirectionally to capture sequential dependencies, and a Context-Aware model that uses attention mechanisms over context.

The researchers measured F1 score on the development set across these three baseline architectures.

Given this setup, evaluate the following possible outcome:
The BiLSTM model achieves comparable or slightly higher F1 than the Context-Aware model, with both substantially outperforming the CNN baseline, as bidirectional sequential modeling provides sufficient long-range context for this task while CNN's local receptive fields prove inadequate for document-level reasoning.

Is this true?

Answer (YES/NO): NO